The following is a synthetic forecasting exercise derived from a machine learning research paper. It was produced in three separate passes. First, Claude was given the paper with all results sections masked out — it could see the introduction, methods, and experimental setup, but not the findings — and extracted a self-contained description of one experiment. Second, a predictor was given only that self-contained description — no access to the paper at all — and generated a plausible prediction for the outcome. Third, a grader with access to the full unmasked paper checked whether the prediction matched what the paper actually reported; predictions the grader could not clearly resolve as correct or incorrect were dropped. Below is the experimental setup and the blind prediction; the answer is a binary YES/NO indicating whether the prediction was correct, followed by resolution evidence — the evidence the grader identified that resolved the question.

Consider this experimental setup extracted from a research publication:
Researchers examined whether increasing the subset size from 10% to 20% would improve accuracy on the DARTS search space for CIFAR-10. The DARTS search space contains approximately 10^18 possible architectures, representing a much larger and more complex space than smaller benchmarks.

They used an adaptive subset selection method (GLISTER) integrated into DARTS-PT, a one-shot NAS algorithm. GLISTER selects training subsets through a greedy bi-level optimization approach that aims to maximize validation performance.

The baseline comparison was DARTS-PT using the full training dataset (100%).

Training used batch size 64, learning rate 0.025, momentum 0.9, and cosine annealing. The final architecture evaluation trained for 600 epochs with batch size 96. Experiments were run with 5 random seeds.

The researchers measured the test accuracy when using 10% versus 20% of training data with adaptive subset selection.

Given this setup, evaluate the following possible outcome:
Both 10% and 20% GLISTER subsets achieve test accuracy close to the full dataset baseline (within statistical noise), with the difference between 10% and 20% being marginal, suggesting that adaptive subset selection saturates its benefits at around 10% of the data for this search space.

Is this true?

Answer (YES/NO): NO